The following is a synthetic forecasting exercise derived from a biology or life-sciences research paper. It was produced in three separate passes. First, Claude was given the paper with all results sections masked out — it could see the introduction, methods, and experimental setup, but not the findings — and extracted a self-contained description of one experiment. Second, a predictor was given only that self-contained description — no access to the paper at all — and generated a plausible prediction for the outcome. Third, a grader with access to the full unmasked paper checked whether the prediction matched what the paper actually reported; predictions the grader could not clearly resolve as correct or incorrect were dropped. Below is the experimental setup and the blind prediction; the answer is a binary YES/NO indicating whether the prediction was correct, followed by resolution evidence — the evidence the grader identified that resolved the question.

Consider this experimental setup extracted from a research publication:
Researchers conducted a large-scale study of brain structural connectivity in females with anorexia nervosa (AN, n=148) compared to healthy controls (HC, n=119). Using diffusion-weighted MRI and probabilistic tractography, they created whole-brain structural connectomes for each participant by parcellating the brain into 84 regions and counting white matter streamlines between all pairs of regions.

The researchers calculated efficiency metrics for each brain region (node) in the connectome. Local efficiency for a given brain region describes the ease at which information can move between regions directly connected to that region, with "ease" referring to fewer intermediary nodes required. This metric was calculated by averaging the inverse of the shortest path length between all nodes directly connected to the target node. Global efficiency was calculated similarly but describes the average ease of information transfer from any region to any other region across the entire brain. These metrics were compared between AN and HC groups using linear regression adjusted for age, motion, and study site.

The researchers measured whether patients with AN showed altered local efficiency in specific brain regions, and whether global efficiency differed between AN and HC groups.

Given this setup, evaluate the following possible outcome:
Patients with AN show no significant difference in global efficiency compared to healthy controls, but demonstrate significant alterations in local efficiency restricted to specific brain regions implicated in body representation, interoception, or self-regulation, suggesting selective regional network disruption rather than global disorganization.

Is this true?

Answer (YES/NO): NO